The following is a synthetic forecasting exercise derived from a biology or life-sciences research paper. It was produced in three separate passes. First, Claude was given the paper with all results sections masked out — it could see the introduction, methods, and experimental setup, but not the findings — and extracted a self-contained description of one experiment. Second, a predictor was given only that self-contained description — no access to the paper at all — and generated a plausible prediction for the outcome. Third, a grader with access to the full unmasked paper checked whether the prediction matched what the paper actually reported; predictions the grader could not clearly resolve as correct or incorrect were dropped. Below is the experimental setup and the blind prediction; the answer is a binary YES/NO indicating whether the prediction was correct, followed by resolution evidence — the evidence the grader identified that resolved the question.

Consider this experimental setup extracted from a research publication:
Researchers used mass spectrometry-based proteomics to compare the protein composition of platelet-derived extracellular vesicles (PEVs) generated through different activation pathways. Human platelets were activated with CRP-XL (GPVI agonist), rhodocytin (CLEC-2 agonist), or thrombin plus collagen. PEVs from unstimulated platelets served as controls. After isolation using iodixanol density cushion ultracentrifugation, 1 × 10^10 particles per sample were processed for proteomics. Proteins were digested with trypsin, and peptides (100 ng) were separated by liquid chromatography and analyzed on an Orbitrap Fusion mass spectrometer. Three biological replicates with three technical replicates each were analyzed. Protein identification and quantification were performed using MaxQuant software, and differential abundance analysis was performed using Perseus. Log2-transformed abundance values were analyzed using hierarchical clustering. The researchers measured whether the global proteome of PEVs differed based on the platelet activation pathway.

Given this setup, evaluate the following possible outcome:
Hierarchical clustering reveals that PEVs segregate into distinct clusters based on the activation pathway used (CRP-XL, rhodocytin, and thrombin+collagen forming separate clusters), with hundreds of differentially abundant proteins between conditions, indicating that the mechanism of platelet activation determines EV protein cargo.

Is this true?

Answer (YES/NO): NO